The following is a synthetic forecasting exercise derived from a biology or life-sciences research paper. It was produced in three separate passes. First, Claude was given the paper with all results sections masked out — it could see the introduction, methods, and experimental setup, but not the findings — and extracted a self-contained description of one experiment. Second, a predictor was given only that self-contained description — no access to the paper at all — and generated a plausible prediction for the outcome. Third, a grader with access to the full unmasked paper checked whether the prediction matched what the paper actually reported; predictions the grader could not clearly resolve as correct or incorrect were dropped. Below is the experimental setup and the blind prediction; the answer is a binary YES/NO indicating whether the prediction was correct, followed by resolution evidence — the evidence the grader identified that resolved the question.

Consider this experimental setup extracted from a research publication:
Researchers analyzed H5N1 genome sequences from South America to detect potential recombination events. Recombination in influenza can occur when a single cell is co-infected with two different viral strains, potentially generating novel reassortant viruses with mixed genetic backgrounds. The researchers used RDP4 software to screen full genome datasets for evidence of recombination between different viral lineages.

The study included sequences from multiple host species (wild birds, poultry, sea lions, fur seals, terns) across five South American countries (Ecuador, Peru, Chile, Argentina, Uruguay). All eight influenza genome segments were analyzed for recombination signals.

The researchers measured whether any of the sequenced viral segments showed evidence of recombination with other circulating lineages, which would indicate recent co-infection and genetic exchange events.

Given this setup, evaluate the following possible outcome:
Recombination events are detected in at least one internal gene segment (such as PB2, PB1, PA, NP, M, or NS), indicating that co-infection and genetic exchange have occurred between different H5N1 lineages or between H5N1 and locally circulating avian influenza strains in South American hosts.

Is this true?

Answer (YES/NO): NO